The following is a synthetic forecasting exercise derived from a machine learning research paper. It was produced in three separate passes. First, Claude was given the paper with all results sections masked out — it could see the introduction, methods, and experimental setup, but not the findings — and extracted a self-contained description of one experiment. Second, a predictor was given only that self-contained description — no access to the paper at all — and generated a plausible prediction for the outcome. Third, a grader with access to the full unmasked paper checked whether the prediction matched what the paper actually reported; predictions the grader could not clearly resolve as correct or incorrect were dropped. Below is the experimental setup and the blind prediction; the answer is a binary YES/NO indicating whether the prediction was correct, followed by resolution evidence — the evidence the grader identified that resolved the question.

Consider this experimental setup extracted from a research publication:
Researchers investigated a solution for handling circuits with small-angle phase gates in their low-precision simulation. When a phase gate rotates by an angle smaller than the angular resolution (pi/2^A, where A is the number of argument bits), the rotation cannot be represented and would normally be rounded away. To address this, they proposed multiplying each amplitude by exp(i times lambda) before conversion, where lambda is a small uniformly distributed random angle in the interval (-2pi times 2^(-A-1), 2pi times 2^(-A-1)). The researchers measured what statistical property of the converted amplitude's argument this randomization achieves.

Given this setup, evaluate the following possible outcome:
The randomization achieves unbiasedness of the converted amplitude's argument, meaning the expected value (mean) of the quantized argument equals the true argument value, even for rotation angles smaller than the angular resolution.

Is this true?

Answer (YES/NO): YES